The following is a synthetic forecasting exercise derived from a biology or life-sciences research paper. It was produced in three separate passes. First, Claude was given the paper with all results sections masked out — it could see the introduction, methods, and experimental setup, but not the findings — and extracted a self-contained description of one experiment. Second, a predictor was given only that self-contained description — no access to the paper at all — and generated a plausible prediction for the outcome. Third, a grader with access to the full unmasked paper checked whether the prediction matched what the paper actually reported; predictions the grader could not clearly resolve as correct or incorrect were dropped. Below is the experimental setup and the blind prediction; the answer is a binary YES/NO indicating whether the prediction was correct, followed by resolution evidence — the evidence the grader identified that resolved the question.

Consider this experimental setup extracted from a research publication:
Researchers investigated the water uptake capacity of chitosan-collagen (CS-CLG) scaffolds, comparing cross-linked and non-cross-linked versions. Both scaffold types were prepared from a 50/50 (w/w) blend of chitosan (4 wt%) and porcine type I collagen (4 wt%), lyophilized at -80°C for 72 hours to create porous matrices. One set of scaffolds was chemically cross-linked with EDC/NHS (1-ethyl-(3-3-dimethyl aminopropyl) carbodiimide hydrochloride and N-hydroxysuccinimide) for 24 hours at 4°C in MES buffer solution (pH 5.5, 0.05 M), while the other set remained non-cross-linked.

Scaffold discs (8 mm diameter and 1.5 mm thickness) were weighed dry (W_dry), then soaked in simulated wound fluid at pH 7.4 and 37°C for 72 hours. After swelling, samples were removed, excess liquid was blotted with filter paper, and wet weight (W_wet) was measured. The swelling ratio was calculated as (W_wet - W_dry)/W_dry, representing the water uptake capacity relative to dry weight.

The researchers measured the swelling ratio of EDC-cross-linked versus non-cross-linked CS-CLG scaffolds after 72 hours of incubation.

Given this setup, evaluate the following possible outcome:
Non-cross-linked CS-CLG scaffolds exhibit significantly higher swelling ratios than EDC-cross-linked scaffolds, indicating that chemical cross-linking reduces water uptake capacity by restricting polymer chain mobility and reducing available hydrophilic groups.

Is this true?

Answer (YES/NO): NO